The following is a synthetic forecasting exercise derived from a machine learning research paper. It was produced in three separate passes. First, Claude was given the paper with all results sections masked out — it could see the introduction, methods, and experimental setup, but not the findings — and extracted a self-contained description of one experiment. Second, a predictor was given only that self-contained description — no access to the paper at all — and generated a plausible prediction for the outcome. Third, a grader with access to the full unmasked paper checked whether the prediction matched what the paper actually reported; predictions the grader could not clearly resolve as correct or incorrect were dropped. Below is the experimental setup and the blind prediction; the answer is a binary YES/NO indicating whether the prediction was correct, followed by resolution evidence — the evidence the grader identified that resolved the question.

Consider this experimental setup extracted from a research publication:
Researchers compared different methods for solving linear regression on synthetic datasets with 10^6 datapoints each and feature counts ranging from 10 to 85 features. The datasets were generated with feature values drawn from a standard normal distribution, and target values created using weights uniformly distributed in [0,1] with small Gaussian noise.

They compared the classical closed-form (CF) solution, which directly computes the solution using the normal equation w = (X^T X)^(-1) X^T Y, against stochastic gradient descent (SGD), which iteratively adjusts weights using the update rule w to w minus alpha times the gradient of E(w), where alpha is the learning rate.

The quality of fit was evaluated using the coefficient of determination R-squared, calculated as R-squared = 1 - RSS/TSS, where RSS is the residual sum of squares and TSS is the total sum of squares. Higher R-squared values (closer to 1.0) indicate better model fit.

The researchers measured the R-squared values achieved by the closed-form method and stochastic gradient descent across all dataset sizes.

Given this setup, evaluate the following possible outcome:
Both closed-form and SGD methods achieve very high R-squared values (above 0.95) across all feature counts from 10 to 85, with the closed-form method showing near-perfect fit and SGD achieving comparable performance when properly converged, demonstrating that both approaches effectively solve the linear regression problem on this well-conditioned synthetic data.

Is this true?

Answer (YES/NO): YES